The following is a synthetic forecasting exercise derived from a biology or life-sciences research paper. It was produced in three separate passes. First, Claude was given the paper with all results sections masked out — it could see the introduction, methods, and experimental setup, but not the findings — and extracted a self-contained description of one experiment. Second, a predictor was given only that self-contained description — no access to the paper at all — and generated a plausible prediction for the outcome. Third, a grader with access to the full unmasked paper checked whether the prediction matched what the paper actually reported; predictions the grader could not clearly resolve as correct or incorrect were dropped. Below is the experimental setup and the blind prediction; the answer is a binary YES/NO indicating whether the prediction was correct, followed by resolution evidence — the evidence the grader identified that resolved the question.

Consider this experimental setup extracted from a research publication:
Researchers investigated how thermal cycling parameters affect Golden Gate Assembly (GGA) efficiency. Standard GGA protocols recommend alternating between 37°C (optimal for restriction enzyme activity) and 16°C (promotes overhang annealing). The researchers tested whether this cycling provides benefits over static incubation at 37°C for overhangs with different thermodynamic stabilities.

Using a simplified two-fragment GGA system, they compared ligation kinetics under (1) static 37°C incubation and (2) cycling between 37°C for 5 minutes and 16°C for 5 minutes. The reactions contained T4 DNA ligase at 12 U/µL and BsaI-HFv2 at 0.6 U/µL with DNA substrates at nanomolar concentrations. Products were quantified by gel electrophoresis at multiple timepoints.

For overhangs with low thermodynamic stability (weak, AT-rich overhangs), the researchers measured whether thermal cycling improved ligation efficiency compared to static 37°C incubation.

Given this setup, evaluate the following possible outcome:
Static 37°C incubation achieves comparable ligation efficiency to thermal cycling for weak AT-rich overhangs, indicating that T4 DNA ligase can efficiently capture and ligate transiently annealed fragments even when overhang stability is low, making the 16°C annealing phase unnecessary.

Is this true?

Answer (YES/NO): NO